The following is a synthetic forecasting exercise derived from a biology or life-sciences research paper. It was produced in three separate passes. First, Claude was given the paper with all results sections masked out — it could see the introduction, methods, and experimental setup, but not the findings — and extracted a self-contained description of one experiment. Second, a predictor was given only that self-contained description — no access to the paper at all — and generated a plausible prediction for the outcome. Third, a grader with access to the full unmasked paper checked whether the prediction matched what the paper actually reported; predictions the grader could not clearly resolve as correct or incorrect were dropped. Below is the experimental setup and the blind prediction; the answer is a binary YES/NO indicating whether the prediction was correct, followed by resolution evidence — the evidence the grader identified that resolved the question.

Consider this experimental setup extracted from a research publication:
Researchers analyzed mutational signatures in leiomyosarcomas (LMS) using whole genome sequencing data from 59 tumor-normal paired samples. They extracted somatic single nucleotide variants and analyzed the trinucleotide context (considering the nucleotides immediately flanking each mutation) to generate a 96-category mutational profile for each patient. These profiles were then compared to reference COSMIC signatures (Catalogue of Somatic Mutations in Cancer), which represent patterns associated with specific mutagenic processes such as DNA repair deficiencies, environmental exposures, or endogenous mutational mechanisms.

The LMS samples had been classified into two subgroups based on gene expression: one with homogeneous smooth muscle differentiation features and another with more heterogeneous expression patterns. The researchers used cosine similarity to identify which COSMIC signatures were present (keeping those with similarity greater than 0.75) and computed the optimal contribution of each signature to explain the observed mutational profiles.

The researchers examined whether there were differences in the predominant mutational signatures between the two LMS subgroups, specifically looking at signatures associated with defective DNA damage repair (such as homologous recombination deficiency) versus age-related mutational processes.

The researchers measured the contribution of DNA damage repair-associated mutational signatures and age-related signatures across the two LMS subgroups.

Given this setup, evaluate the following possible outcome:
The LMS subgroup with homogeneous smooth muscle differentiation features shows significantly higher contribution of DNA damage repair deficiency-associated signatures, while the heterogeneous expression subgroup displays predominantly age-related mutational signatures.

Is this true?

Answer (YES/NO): NO